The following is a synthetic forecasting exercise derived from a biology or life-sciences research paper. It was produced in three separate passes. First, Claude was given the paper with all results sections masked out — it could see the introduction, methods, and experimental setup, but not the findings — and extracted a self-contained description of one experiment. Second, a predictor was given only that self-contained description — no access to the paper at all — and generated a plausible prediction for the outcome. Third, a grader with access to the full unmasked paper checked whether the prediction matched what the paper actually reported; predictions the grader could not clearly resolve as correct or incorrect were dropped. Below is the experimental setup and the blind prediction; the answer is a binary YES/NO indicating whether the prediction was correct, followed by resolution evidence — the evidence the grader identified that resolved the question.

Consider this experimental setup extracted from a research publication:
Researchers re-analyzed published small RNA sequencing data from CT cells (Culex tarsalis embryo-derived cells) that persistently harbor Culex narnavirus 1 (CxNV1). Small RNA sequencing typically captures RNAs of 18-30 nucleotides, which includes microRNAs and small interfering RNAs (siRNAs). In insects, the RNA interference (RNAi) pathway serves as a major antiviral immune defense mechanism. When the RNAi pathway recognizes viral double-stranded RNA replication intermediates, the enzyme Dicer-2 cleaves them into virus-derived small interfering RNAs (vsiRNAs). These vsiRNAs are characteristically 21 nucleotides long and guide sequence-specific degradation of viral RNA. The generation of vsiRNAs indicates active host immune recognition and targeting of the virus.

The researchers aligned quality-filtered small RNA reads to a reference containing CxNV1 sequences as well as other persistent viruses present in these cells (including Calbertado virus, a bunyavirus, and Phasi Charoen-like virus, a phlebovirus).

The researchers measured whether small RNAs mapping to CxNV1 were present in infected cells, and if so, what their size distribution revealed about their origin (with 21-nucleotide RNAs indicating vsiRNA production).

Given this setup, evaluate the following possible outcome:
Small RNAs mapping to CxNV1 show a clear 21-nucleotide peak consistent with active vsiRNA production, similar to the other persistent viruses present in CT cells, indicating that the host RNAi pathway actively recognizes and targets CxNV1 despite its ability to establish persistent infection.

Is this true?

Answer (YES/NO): YES